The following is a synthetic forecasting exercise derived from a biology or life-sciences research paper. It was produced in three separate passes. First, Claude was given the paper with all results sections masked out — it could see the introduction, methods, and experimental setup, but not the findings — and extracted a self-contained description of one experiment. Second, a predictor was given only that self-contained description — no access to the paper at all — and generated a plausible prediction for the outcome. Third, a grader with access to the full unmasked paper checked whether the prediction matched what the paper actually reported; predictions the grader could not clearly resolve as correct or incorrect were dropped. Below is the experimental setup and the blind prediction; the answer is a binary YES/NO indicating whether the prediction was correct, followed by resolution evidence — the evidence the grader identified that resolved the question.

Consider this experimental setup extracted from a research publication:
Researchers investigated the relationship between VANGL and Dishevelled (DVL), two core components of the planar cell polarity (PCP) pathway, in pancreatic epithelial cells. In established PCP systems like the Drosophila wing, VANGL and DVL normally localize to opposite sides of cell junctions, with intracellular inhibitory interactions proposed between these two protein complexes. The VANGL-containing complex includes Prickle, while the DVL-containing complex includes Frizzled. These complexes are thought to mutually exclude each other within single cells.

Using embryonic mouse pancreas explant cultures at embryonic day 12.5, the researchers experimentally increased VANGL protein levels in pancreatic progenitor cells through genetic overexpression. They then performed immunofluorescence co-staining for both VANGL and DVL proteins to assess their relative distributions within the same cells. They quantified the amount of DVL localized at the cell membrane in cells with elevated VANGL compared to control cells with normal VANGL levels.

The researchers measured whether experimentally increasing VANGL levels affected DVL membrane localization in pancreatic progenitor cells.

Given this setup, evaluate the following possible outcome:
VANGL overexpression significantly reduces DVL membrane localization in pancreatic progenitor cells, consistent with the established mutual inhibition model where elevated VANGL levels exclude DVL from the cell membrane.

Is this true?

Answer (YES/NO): YES